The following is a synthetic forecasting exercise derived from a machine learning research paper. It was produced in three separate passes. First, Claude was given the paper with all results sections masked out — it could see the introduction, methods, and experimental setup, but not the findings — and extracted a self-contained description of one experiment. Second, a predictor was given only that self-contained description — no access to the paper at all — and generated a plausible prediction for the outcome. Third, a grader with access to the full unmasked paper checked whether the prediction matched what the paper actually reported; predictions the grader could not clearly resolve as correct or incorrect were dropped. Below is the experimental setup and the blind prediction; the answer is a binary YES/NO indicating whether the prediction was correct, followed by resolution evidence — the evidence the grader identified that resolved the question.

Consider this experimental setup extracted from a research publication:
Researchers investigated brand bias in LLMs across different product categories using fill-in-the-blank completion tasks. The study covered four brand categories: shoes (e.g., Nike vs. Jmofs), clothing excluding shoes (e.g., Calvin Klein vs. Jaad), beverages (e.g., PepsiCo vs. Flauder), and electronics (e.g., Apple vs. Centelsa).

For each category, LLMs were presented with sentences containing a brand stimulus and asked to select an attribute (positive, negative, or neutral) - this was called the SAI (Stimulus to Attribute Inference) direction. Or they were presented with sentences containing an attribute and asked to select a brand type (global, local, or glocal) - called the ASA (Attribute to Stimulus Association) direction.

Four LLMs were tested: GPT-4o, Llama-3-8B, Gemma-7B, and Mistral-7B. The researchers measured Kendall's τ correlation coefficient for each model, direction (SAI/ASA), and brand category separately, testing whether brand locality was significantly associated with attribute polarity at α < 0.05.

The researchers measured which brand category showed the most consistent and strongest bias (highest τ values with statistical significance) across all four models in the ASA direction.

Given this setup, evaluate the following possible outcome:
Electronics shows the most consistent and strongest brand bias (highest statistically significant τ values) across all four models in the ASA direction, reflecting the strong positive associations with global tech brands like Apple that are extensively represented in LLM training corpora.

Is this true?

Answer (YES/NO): NO